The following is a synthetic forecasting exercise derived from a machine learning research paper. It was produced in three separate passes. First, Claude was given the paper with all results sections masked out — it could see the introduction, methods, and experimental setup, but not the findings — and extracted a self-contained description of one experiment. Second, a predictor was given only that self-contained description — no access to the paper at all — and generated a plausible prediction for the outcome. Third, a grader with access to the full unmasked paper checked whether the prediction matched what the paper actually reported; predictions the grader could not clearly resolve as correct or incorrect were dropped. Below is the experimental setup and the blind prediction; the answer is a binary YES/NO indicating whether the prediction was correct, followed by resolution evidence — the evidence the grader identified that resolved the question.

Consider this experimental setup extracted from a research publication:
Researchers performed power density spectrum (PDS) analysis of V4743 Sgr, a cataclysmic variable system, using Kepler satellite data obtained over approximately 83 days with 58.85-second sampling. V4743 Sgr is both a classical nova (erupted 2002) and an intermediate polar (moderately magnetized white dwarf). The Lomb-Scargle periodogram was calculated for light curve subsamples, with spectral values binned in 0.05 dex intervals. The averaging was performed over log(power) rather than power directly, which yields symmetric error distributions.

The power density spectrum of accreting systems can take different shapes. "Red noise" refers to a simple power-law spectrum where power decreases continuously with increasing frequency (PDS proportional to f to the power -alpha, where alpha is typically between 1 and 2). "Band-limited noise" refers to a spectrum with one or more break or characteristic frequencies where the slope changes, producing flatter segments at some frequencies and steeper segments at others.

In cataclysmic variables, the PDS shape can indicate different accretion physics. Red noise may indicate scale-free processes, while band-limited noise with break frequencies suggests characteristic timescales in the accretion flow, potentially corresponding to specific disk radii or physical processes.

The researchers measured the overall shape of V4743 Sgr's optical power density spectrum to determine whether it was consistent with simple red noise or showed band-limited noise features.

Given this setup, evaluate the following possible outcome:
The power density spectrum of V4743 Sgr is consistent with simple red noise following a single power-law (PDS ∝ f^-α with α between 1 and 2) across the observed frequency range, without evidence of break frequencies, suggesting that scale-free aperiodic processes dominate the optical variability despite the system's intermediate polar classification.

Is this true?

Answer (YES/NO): NO